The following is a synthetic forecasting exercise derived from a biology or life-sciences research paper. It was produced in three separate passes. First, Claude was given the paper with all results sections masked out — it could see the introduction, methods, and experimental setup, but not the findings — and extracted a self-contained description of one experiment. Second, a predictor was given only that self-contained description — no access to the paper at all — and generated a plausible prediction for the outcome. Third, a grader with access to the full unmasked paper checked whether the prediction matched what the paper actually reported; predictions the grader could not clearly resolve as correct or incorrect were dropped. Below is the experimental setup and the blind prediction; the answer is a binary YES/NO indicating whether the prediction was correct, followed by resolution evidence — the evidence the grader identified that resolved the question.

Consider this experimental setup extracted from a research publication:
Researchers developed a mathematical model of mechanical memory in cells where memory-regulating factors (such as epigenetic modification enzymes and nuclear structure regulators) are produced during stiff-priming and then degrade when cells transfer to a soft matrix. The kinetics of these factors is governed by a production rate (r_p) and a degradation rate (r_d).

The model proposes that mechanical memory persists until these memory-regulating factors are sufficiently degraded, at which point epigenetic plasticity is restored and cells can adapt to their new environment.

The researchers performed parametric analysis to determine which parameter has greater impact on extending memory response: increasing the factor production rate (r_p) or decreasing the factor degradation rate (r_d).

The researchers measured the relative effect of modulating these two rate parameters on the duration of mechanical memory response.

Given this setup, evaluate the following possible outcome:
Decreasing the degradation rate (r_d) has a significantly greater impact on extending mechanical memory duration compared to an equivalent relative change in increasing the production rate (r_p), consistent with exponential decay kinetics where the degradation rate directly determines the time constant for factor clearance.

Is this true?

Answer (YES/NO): YES